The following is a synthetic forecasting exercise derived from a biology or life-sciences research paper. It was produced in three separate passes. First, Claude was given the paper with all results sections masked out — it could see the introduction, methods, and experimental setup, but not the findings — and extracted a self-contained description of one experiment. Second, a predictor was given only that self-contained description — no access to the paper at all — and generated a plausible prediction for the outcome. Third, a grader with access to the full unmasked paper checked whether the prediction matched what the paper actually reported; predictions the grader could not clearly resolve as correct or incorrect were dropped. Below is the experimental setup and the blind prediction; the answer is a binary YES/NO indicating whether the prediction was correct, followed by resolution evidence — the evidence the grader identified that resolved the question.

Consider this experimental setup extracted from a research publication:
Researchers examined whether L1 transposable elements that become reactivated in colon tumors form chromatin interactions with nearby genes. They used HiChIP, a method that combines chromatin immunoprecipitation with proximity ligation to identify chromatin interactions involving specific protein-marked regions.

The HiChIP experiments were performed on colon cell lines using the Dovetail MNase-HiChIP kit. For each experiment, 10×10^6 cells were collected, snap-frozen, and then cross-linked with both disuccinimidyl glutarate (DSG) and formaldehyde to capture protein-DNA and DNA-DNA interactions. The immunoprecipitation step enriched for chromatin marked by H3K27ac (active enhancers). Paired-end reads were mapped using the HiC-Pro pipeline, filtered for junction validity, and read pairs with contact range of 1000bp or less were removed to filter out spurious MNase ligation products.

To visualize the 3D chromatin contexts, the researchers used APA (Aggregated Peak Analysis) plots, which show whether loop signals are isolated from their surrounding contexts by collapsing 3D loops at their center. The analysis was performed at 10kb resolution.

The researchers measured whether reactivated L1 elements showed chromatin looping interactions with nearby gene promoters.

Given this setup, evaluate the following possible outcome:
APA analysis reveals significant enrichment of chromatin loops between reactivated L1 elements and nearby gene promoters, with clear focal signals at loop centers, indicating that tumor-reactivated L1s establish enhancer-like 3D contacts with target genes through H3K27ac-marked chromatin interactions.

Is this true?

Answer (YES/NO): YES